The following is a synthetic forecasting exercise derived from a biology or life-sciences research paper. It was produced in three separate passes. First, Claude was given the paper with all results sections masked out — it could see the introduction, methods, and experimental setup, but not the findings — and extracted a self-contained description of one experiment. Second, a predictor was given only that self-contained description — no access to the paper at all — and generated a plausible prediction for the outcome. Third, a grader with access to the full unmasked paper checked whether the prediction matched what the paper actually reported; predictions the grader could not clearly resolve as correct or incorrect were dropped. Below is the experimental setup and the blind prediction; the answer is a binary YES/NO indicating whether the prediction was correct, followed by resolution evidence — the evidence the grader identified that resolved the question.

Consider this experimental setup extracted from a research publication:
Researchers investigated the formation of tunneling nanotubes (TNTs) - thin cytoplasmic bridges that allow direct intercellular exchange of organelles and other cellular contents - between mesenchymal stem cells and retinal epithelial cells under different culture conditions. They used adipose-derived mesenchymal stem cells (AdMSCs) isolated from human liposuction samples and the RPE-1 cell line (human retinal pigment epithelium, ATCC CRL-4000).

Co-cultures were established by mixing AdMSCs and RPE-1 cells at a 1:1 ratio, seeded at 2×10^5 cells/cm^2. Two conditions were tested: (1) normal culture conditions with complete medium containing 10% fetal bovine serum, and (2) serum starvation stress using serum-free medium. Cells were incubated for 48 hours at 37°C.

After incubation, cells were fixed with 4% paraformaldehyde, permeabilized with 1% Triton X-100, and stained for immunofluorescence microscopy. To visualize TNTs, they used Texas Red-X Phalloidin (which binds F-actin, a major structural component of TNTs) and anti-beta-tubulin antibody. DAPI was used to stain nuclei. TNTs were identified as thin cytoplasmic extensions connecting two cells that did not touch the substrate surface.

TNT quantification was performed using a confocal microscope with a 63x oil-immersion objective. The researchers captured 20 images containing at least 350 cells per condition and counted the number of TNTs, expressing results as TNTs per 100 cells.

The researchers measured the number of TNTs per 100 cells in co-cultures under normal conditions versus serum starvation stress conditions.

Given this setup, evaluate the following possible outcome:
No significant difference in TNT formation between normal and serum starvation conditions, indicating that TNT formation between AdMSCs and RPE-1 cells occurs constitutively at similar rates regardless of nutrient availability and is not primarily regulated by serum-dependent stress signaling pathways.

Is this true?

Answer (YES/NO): NO